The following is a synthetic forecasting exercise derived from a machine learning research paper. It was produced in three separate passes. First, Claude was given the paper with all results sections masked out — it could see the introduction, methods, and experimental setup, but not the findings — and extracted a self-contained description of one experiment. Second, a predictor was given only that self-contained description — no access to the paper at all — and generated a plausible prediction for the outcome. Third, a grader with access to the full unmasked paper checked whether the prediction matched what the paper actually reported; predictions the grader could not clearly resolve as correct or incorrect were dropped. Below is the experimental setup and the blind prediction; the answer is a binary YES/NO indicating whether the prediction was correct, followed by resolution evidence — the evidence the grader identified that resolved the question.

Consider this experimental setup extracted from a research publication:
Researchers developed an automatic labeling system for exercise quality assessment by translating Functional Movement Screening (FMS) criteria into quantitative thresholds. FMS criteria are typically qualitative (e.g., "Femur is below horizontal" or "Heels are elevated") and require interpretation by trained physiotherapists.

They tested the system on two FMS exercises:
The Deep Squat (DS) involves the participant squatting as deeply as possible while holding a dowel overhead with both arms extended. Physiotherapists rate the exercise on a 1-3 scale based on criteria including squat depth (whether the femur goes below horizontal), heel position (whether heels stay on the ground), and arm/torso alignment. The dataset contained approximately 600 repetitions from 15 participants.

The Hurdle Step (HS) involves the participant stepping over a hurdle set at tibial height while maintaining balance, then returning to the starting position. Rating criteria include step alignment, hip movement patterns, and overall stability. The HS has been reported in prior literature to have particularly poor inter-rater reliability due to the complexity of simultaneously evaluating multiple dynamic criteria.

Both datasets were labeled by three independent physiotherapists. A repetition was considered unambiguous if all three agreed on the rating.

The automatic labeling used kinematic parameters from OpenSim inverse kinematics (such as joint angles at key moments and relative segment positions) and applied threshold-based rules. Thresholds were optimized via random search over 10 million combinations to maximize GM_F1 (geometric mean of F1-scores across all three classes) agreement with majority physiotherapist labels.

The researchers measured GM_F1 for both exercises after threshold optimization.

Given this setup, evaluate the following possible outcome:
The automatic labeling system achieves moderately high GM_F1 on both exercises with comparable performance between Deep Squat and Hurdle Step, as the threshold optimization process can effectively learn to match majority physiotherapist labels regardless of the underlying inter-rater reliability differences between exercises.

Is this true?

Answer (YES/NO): NO